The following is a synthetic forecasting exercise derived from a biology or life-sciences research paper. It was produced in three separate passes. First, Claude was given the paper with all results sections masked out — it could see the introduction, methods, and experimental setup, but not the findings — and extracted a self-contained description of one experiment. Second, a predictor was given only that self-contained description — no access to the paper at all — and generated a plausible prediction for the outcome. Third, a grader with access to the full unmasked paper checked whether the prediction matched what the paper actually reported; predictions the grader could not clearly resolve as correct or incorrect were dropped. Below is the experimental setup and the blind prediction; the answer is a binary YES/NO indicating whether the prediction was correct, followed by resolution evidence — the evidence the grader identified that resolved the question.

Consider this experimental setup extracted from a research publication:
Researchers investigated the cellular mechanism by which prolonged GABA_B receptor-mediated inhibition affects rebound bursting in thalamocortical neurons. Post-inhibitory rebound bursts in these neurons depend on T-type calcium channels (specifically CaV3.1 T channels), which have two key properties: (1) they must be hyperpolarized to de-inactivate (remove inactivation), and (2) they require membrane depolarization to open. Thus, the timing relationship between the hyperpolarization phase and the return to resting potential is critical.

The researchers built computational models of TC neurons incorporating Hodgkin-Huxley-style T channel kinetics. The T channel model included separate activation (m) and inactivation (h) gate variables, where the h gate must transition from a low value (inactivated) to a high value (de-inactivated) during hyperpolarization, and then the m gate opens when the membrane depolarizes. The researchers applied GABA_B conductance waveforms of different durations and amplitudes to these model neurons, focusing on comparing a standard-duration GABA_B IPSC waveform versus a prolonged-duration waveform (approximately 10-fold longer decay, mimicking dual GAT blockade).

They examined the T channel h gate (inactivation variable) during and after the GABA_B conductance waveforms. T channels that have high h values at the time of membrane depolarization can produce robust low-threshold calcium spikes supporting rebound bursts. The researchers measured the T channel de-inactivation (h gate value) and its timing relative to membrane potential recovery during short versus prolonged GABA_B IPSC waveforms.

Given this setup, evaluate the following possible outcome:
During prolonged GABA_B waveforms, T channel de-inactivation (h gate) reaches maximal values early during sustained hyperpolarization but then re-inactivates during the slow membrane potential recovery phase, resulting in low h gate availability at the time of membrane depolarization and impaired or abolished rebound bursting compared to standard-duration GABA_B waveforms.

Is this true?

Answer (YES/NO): YES